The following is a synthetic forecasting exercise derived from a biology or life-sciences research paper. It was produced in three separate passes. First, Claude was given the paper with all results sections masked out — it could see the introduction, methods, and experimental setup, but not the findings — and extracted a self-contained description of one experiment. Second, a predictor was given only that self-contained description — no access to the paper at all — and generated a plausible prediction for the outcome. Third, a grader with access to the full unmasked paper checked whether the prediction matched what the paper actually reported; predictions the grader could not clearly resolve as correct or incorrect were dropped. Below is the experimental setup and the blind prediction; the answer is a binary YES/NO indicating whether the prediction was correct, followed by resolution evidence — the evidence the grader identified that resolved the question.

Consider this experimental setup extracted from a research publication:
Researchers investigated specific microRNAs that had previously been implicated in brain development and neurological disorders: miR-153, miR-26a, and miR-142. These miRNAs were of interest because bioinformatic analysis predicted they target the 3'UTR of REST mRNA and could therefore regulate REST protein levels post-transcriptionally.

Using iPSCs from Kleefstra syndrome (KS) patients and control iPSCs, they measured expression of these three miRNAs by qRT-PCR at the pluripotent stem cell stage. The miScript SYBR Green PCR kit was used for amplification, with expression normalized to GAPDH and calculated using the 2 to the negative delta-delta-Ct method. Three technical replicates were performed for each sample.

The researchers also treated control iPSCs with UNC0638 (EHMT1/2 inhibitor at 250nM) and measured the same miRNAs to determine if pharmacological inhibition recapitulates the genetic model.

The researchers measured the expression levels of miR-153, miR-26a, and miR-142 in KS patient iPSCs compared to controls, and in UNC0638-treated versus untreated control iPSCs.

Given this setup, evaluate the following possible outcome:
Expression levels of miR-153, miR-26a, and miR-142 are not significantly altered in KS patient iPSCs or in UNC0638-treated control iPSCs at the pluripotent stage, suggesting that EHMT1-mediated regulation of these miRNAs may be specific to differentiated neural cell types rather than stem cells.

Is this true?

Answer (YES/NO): NO